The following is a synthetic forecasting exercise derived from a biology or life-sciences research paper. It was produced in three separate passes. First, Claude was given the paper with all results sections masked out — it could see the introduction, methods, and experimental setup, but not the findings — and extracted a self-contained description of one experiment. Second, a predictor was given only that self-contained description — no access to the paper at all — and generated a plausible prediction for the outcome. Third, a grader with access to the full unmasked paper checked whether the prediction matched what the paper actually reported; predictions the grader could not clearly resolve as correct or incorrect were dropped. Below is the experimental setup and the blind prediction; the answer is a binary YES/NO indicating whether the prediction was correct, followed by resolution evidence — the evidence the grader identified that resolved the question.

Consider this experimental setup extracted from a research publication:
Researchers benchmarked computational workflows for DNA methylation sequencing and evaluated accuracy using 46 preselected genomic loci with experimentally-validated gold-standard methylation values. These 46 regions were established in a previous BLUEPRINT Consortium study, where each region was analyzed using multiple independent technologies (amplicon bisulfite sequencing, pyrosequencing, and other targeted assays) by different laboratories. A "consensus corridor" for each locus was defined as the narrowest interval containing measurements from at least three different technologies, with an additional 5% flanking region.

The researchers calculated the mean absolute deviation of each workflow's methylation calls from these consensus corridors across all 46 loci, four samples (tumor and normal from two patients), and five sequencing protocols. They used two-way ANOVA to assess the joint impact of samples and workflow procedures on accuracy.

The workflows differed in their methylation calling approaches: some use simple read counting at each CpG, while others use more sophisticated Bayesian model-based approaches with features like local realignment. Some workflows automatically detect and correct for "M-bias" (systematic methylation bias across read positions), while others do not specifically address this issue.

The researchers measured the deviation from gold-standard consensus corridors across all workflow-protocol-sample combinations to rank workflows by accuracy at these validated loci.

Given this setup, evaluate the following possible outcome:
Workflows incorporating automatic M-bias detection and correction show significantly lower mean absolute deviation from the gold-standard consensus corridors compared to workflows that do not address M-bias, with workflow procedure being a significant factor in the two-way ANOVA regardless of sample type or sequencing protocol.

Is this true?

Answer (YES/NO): NO